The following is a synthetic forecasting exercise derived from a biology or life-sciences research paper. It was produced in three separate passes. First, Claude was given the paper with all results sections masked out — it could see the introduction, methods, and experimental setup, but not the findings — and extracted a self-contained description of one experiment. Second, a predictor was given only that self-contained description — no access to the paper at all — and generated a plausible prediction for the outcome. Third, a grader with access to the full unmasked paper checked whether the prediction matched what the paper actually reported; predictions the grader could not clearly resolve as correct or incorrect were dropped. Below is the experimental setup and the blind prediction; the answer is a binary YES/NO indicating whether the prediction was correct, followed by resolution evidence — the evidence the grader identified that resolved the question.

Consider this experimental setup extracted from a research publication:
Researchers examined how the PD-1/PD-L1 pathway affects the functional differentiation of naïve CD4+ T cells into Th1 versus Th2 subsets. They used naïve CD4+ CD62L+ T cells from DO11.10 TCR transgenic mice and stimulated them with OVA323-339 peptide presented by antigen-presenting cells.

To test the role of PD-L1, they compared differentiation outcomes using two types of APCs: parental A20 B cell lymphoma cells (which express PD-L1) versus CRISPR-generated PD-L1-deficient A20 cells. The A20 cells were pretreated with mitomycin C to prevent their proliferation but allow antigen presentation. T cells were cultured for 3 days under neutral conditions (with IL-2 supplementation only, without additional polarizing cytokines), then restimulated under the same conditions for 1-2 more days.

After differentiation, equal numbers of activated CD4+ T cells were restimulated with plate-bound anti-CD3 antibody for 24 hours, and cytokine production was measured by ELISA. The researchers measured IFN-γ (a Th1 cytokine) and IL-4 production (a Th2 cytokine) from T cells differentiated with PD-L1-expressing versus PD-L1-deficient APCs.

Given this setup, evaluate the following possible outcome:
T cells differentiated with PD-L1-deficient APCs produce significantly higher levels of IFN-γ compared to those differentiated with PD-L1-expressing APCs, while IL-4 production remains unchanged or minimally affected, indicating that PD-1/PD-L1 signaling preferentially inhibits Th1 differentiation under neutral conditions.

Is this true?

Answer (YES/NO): NO